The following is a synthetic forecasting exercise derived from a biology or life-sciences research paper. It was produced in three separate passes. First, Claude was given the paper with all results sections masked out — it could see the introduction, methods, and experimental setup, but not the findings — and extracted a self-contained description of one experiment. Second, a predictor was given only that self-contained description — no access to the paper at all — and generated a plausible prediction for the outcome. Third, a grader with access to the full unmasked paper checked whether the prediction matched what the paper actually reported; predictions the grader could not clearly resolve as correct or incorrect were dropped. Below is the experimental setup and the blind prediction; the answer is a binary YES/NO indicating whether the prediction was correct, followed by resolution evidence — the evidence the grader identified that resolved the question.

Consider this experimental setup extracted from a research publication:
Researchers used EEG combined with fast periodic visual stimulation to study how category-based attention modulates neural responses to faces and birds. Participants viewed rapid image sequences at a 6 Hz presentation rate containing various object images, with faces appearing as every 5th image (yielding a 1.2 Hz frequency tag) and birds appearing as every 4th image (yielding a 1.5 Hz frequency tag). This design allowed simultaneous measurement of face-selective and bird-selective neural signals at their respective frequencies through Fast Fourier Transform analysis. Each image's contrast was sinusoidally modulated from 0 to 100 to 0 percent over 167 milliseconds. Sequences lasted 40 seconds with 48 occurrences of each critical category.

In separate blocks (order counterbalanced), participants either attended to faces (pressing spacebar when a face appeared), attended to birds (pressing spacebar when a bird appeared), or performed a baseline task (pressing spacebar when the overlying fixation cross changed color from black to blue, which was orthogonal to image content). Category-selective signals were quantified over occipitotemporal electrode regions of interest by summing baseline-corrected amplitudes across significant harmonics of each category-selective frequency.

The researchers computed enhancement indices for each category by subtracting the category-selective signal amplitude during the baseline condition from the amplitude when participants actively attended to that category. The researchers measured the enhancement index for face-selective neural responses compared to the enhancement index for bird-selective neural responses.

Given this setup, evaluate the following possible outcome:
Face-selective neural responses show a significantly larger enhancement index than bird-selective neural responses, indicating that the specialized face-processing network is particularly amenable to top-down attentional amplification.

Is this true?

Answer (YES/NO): NO